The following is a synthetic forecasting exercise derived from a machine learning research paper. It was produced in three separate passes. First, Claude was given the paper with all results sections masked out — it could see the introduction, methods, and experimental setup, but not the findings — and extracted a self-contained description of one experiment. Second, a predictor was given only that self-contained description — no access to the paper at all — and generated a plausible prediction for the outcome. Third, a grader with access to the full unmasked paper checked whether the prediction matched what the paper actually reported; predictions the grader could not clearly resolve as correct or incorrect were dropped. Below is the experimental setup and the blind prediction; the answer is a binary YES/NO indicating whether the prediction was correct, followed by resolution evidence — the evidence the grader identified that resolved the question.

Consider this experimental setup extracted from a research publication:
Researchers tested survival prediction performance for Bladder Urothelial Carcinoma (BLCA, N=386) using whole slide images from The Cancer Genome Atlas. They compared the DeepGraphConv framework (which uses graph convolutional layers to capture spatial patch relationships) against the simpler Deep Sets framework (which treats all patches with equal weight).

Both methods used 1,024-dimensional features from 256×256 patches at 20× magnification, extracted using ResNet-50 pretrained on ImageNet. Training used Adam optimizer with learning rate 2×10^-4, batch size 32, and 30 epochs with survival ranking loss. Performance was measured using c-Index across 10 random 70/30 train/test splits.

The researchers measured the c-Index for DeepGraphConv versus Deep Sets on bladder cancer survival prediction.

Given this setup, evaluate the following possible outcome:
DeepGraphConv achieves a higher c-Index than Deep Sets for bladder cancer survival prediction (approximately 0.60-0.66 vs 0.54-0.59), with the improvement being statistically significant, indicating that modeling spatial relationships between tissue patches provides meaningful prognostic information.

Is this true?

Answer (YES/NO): NO